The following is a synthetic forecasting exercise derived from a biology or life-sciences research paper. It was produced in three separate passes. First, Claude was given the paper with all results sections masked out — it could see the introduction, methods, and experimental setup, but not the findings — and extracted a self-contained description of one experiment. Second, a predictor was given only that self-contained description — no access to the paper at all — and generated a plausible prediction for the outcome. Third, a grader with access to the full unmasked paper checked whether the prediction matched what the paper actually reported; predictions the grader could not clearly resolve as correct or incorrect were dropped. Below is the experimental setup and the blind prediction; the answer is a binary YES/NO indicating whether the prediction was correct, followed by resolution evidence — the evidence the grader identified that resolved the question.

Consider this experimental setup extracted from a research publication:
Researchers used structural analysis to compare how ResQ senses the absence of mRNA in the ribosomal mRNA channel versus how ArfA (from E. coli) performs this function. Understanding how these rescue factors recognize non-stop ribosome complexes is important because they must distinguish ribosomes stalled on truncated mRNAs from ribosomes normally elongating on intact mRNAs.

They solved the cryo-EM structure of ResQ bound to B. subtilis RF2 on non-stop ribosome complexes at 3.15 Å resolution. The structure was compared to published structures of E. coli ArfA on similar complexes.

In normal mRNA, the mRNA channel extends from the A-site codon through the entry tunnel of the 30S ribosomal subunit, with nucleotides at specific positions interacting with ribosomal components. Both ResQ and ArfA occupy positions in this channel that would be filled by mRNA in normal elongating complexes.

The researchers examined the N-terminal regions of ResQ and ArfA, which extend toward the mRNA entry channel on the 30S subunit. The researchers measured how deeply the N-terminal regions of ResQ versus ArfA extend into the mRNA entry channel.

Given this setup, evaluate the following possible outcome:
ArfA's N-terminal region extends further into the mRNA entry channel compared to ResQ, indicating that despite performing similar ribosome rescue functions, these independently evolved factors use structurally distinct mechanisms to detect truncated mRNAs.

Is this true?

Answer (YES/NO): NO